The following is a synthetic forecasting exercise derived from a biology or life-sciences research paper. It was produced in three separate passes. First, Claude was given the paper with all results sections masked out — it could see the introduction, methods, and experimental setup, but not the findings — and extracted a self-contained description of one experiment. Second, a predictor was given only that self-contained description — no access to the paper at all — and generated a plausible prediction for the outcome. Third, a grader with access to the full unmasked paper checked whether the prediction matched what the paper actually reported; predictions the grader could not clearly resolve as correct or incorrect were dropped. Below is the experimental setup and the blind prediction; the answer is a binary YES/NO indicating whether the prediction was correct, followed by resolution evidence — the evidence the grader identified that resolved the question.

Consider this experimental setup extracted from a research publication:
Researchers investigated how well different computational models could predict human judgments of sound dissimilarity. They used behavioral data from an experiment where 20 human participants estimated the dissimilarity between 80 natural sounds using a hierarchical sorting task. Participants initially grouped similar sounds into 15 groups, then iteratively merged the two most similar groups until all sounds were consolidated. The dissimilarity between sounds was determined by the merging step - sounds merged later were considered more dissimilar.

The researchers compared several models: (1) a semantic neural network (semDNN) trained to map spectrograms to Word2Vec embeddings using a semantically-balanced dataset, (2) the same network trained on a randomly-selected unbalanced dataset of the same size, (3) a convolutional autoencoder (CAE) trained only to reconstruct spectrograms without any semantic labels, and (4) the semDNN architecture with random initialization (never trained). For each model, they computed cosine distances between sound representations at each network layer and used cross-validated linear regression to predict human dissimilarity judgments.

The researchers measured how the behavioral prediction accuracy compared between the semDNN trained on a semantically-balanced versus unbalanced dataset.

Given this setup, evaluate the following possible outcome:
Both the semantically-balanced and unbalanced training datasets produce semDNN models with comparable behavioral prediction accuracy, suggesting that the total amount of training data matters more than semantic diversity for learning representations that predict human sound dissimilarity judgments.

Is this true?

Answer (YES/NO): NO